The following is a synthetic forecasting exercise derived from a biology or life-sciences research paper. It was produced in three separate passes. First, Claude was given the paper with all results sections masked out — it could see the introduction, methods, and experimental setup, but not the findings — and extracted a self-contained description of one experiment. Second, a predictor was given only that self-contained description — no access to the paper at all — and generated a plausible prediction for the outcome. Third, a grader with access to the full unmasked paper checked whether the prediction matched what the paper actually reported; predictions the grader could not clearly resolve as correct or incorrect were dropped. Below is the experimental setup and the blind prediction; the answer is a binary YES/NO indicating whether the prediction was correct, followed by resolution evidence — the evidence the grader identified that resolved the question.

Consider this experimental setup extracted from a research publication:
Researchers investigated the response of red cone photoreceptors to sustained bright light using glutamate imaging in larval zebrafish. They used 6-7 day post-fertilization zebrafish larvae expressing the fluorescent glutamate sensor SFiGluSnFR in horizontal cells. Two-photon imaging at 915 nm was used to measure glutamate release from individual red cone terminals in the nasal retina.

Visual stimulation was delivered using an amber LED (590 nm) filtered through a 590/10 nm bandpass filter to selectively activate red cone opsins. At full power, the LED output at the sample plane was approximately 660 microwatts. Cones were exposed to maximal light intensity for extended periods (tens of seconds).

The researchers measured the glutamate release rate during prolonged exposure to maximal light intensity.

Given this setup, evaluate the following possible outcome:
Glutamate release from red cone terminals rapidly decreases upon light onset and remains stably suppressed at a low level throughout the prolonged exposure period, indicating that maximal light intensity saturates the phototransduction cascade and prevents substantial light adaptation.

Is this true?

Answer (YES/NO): YES